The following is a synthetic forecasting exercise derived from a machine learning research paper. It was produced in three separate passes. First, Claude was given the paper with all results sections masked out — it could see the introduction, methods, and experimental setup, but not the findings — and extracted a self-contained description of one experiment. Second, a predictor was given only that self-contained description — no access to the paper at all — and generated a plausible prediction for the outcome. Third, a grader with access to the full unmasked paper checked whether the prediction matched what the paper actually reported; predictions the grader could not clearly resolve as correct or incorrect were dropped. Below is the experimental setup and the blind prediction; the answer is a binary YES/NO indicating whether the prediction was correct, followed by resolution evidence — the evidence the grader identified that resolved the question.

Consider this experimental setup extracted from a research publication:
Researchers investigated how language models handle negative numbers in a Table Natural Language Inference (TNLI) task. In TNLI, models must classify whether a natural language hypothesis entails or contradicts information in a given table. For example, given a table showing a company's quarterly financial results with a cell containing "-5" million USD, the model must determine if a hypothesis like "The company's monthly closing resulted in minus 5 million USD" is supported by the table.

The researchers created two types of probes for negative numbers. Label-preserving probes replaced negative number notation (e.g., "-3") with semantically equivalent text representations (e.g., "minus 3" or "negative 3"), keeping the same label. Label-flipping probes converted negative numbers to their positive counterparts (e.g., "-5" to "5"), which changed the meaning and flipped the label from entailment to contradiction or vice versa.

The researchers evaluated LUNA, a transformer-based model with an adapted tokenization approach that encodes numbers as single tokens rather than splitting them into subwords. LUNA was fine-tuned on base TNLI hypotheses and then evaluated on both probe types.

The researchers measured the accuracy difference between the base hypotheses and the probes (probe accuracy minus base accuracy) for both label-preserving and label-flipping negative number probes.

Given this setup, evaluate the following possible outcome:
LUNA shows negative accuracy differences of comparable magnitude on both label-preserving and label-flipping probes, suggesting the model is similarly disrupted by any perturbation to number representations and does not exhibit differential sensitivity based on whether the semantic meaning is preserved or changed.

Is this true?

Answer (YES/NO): NO